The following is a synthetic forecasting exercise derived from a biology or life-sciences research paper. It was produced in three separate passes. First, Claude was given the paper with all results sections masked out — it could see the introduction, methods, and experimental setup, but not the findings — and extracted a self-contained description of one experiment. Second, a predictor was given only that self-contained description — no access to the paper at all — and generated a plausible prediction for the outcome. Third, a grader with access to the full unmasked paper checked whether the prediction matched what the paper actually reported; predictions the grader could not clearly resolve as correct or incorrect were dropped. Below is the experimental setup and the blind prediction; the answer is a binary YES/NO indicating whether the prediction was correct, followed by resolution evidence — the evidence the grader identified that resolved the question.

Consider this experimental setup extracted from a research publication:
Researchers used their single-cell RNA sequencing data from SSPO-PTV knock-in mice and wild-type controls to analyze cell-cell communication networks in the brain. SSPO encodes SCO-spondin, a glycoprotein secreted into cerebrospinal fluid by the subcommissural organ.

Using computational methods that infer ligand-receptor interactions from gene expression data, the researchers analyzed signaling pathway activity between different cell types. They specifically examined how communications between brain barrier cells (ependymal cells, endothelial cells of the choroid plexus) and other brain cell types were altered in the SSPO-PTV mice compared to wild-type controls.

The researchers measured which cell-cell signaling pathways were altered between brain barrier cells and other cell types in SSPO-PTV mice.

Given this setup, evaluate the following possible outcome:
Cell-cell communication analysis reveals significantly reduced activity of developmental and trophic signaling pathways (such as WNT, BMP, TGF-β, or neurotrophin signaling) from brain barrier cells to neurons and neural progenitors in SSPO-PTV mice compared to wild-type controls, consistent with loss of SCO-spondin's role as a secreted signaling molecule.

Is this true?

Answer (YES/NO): NO